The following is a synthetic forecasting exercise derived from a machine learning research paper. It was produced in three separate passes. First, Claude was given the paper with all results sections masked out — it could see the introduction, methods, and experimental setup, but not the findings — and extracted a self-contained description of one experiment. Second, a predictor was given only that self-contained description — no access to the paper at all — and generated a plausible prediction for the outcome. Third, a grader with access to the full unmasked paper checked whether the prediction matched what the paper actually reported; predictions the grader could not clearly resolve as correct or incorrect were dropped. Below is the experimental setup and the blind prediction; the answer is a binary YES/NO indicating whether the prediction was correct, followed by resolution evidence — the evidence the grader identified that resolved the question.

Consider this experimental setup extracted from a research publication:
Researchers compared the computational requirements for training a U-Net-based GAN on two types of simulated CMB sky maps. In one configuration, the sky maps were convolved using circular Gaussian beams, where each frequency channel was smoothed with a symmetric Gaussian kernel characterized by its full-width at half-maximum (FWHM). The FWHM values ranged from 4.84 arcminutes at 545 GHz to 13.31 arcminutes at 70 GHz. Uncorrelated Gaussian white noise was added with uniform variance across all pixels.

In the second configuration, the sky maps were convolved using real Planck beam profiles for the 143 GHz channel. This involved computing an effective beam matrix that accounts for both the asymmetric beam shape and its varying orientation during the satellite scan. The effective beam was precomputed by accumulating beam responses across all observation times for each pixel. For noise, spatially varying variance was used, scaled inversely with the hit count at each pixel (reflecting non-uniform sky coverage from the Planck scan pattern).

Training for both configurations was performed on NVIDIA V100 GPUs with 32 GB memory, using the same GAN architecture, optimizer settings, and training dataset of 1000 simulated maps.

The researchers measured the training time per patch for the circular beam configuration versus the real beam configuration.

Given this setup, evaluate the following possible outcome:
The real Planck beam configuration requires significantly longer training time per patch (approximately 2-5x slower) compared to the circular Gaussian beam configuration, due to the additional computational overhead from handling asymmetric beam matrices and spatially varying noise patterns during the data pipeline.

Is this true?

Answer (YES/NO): YES